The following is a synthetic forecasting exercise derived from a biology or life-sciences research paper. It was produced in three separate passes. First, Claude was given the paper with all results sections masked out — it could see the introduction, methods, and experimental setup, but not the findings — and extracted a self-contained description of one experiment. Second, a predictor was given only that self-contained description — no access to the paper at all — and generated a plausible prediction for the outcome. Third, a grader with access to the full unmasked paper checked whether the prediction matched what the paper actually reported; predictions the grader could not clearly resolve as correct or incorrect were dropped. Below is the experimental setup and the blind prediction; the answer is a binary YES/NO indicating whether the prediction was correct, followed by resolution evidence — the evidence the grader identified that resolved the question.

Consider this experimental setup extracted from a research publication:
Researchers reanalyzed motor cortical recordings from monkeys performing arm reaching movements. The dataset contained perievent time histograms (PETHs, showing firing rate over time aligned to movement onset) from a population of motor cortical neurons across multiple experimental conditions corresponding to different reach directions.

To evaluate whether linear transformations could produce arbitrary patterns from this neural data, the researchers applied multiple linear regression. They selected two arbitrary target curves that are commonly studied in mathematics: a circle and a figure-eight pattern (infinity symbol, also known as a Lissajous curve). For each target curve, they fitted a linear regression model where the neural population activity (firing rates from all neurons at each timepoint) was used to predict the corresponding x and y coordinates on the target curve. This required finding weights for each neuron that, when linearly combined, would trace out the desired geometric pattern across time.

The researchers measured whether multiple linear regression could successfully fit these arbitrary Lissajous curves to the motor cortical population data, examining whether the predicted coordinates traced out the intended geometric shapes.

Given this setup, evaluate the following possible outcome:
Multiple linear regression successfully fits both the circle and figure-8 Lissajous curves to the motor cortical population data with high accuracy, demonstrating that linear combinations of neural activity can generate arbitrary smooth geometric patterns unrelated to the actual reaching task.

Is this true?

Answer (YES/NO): YES